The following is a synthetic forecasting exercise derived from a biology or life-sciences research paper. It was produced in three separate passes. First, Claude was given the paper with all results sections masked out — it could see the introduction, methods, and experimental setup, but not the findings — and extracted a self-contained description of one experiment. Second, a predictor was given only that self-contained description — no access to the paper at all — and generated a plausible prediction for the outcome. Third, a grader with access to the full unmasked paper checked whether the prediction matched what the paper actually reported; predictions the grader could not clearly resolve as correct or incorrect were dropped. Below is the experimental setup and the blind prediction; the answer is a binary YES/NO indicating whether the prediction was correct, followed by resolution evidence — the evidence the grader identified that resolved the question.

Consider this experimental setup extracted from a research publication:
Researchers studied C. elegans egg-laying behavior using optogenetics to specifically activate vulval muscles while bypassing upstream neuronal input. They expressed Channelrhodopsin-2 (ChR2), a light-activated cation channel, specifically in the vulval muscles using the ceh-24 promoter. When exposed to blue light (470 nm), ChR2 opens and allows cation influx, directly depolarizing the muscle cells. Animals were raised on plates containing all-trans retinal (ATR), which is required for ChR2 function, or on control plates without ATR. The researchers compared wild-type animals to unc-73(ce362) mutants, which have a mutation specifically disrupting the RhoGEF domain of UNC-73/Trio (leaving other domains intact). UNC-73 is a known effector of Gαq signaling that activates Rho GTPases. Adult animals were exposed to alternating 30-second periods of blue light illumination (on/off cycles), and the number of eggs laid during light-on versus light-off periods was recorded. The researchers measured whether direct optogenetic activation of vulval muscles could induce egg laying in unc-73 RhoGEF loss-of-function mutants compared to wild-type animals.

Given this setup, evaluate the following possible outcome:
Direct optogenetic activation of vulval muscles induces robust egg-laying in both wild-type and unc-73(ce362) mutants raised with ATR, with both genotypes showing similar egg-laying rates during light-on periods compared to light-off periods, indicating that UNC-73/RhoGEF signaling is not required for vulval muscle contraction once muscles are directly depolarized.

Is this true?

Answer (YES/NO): YES